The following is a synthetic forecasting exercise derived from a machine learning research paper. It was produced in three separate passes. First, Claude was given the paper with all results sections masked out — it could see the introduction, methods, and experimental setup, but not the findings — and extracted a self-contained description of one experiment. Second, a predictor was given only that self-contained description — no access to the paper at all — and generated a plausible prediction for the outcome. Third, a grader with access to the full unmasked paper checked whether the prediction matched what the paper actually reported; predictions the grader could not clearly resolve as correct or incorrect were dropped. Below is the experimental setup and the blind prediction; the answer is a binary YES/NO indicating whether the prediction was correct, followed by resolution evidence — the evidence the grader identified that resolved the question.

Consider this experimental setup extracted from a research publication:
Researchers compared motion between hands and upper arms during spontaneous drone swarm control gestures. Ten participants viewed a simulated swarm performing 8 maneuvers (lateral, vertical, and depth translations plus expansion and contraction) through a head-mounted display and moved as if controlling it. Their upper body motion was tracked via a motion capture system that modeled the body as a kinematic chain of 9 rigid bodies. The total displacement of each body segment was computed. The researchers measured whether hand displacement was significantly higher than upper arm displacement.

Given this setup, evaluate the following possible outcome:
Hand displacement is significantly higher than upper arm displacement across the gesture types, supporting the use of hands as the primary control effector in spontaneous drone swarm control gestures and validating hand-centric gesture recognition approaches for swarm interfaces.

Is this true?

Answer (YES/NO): YES